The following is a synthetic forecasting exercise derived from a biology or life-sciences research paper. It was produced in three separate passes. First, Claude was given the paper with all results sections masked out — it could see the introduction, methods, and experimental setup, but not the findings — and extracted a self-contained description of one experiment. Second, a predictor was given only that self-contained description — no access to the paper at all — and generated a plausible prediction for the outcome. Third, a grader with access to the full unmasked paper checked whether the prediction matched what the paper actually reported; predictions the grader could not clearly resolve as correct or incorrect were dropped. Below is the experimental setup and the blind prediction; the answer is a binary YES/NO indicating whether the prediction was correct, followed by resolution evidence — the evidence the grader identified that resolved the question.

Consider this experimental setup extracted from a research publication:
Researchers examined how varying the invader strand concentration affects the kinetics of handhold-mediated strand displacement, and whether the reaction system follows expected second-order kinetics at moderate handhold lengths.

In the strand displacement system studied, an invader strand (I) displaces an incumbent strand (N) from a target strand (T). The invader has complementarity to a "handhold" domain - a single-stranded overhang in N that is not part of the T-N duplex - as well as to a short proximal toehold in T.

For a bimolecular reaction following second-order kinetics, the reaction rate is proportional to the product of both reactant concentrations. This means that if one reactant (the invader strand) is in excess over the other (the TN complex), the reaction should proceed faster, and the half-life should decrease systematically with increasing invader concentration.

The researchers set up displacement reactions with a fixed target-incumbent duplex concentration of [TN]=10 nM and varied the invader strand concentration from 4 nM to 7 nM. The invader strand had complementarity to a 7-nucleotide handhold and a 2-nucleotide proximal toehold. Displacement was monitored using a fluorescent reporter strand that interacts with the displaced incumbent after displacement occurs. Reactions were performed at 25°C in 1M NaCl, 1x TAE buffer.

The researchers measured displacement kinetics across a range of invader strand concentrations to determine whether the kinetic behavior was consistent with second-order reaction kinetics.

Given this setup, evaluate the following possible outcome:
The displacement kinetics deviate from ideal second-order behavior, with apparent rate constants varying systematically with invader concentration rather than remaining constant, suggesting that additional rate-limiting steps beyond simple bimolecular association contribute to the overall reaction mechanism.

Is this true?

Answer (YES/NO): NO